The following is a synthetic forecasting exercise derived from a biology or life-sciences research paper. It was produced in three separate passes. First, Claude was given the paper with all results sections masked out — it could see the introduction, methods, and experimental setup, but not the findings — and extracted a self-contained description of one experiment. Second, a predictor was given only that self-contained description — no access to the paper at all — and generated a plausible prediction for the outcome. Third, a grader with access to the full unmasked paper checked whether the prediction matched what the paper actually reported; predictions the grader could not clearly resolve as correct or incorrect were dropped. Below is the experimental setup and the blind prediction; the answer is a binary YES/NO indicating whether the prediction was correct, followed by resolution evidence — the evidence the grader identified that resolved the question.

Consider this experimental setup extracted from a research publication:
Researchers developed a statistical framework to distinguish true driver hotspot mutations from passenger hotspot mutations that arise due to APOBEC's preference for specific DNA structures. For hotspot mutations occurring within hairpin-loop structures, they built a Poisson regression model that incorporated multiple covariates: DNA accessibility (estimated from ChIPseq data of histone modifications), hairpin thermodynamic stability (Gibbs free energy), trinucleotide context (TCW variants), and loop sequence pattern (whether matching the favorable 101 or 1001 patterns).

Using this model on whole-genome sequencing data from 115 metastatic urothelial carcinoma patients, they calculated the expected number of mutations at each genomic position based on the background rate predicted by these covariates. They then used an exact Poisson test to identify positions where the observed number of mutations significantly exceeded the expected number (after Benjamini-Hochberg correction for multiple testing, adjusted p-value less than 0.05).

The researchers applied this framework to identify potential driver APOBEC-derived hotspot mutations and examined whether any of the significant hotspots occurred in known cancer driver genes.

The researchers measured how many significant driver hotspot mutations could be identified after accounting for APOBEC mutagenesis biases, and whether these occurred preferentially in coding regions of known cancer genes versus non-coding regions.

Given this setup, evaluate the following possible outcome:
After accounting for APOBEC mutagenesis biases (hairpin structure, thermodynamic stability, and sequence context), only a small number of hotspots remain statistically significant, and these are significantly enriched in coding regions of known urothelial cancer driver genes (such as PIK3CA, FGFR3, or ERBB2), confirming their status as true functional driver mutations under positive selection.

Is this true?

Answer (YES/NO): NO